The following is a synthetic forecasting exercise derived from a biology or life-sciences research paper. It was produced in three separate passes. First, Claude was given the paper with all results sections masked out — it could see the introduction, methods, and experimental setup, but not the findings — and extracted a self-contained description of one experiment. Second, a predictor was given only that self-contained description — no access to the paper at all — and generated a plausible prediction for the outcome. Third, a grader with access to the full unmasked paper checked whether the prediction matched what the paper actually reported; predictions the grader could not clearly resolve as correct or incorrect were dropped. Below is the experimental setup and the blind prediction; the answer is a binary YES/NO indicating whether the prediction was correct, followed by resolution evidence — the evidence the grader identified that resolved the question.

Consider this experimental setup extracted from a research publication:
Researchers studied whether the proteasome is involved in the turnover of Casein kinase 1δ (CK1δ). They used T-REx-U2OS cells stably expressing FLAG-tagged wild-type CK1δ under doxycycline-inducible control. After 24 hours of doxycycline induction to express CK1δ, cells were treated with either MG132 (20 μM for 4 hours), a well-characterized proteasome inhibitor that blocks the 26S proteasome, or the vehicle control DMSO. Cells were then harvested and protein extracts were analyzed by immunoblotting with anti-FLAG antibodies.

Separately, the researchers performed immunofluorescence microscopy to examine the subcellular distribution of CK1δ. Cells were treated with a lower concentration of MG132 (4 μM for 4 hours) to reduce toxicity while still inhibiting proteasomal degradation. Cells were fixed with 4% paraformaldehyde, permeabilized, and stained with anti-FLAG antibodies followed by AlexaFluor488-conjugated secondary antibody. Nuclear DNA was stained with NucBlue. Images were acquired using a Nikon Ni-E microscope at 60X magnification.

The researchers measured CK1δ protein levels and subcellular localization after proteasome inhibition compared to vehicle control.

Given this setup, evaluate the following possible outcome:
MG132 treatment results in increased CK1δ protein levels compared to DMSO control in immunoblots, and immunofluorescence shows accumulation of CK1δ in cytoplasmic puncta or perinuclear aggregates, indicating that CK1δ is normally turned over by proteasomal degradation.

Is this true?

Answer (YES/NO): NO